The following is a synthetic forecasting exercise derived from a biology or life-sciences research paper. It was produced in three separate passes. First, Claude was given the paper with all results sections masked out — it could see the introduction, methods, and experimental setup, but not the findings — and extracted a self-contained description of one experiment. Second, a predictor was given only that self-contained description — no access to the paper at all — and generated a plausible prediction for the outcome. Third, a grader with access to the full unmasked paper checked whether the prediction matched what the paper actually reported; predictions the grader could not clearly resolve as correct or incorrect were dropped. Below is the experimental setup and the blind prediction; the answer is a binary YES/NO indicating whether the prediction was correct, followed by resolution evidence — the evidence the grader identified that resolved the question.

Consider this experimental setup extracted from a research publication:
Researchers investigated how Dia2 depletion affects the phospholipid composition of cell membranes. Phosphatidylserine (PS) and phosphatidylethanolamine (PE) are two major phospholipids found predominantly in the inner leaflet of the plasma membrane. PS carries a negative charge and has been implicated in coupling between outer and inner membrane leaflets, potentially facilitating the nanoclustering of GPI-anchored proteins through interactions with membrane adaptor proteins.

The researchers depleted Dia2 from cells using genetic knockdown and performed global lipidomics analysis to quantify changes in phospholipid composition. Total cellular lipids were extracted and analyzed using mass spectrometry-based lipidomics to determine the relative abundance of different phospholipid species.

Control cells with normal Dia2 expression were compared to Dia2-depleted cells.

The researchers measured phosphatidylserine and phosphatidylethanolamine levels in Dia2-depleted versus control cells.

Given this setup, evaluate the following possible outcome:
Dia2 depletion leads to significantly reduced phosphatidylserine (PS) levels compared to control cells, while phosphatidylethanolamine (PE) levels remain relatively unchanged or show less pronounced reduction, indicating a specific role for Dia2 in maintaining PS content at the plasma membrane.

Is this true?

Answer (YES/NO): NO